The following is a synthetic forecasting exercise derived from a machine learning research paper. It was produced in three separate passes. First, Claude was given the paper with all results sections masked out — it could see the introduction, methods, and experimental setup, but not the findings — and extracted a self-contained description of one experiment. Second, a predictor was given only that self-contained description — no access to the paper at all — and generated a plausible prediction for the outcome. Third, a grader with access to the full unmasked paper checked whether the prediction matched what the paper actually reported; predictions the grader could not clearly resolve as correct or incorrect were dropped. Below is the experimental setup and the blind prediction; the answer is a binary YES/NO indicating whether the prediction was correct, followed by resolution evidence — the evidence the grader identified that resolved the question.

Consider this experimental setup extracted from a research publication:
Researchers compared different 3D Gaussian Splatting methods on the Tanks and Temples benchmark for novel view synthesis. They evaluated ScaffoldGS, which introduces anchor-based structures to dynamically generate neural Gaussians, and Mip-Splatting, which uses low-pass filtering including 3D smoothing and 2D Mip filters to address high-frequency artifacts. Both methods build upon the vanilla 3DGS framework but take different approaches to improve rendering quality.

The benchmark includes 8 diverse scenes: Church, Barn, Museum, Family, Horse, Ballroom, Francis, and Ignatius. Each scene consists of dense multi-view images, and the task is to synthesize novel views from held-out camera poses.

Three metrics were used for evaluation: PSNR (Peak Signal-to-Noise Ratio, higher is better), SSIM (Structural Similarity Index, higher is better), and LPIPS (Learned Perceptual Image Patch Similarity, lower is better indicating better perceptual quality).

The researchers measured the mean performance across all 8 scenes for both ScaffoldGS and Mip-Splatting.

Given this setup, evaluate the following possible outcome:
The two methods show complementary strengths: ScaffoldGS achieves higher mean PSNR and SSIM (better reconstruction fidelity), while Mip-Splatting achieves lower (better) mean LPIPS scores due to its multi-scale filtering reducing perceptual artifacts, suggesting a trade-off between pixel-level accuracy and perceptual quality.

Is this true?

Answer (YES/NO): NO